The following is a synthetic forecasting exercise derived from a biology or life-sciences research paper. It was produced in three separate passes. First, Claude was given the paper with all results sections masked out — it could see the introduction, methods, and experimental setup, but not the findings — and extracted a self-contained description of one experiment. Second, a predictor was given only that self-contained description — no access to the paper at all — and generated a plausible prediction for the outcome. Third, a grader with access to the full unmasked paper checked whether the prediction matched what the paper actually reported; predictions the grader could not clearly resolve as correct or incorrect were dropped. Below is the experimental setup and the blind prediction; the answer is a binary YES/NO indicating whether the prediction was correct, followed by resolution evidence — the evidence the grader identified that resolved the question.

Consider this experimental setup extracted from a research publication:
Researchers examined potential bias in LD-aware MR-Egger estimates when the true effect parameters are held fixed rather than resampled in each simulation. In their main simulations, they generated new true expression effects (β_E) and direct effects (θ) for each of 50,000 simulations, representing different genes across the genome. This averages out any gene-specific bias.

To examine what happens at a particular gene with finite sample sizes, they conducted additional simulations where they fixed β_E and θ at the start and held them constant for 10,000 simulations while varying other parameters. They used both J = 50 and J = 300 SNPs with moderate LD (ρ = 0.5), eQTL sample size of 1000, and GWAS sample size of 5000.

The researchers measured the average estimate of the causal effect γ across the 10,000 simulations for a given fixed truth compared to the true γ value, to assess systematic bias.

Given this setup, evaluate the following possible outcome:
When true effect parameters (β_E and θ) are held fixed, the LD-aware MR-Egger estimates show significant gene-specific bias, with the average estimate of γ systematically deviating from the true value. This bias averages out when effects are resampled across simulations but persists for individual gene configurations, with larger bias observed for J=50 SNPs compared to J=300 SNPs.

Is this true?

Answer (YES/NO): NO